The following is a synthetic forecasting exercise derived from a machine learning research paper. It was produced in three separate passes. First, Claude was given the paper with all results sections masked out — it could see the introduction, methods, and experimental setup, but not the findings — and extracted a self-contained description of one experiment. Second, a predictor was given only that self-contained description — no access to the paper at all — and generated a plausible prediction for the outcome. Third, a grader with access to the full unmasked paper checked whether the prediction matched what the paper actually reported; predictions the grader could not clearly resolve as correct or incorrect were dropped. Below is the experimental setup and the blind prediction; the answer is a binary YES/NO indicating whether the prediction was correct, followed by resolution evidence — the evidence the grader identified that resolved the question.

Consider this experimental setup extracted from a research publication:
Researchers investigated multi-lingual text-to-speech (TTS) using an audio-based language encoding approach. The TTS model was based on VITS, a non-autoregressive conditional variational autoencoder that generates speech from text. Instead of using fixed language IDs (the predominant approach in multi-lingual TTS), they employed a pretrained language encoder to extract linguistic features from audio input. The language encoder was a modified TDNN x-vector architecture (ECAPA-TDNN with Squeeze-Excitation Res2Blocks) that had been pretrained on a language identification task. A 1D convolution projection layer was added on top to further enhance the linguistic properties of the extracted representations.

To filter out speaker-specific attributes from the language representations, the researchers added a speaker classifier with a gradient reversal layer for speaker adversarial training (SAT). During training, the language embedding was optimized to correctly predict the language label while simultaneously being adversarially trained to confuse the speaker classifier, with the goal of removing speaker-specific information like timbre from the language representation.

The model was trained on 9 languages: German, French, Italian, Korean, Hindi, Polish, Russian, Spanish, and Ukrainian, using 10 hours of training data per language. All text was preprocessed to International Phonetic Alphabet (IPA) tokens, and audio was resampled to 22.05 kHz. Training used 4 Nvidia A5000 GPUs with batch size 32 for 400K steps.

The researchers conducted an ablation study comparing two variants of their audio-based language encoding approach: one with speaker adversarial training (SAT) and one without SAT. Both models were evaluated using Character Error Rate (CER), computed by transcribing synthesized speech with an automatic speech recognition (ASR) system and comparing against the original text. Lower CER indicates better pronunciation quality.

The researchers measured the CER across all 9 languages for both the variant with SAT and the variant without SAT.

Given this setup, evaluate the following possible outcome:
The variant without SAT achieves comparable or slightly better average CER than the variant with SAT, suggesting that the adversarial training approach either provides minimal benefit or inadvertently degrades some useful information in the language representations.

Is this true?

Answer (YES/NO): NO